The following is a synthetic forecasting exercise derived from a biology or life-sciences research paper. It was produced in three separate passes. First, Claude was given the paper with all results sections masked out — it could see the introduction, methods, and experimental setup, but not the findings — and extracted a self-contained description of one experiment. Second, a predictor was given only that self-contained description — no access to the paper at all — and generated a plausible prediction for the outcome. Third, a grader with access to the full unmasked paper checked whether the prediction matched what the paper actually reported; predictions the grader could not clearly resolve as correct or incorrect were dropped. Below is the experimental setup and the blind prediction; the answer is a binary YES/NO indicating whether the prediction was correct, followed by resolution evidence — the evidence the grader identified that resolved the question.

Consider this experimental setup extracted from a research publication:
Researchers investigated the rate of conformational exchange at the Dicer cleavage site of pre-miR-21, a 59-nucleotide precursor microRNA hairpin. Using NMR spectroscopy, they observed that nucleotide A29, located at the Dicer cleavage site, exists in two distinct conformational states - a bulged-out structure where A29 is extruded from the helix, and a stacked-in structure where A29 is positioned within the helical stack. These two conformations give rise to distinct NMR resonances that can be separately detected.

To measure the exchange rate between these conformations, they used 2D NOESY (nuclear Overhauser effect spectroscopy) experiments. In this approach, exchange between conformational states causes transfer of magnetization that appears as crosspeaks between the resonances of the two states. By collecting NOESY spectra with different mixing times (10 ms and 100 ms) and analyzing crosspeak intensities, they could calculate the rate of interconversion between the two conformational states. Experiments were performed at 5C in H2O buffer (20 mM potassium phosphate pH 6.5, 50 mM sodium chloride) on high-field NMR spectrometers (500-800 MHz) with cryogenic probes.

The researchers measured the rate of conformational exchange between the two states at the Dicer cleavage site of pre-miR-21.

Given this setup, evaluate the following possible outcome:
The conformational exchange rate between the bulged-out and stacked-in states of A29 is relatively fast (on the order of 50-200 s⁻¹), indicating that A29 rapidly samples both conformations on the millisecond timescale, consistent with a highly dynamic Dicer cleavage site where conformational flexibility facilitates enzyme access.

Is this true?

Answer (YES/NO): NO